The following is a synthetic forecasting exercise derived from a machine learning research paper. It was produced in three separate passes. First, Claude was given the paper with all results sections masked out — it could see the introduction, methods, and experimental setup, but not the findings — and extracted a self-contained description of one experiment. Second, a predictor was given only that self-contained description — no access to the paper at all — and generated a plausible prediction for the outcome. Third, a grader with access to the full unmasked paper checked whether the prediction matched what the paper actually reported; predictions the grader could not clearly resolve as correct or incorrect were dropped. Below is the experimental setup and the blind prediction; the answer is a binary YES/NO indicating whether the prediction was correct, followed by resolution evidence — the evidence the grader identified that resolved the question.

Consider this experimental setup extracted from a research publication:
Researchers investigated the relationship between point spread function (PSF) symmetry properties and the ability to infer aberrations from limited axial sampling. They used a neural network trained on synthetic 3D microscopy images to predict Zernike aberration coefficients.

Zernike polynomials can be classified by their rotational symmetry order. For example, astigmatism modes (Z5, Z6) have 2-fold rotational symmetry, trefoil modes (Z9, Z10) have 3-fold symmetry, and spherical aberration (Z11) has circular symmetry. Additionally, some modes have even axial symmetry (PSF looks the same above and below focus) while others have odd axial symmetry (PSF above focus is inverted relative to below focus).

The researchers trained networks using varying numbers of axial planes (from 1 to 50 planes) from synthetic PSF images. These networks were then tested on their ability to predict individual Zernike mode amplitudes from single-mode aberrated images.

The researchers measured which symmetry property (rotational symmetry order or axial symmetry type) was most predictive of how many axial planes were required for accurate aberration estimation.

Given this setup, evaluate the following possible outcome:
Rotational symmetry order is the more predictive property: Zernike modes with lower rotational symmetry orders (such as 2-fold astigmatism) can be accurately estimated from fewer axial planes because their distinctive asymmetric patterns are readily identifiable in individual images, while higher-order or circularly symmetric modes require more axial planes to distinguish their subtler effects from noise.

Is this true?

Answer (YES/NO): NO